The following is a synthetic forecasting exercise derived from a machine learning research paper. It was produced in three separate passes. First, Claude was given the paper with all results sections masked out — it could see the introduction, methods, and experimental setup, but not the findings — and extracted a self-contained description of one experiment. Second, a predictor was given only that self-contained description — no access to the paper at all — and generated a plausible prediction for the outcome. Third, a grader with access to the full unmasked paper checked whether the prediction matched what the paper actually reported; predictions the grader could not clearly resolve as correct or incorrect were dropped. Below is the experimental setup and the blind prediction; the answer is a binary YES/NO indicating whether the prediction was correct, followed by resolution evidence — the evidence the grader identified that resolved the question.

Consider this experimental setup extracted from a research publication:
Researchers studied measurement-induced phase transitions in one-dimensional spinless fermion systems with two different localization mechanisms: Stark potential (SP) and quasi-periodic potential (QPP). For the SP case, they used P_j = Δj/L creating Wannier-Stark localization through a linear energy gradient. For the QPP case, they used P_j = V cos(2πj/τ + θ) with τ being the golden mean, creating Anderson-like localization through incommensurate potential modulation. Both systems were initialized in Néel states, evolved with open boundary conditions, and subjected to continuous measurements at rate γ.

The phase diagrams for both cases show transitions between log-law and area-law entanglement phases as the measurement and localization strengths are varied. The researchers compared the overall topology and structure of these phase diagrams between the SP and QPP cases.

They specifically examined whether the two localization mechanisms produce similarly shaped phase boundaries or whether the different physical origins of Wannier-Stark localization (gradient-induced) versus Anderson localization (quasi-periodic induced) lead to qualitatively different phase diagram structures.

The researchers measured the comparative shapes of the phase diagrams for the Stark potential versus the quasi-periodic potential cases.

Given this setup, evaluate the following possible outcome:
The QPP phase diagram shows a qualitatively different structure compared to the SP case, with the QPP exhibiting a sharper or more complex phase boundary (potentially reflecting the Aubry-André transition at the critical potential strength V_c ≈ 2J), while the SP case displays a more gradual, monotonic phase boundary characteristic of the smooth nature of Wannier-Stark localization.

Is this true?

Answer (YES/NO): NO